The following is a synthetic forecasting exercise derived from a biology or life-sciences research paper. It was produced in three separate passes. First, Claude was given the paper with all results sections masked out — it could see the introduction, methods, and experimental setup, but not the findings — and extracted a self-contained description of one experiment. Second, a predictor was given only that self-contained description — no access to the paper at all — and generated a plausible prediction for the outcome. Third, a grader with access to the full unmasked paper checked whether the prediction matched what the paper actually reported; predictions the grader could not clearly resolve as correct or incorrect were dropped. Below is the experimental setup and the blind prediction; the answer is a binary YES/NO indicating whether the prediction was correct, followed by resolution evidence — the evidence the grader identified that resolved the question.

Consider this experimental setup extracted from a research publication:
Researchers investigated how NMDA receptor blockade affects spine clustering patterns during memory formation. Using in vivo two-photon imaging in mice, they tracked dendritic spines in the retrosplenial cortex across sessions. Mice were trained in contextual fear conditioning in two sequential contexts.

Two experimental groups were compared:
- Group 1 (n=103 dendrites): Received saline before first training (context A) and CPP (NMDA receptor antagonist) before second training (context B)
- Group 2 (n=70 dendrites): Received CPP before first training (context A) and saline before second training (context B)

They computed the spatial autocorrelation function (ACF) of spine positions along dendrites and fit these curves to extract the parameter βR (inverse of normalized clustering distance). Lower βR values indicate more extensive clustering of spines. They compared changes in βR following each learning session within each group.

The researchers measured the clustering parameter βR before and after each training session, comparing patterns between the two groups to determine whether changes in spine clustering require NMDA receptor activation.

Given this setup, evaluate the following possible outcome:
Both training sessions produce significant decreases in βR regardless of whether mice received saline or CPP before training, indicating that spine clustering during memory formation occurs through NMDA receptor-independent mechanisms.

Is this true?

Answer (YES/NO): NO